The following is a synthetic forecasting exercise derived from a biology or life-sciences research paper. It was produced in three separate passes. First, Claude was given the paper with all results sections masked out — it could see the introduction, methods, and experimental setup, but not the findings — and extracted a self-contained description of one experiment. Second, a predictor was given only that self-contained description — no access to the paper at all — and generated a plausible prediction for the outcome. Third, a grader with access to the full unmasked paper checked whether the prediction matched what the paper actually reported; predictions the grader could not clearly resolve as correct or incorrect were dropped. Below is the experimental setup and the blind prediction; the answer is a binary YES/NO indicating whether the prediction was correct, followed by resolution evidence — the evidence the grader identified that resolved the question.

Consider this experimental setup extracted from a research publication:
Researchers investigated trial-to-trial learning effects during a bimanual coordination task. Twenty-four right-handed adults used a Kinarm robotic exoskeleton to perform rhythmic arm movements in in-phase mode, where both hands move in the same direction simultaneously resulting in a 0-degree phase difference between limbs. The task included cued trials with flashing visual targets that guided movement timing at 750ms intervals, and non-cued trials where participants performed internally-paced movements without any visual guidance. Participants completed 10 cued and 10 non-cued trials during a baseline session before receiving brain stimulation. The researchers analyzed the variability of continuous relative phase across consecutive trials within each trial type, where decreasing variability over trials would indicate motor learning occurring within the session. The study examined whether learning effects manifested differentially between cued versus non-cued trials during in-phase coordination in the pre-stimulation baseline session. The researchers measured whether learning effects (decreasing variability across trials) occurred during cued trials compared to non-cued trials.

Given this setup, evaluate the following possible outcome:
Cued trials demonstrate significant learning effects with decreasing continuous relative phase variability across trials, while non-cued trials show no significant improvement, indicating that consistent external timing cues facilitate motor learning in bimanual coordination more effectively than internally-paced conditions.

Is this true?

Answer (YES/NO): YES